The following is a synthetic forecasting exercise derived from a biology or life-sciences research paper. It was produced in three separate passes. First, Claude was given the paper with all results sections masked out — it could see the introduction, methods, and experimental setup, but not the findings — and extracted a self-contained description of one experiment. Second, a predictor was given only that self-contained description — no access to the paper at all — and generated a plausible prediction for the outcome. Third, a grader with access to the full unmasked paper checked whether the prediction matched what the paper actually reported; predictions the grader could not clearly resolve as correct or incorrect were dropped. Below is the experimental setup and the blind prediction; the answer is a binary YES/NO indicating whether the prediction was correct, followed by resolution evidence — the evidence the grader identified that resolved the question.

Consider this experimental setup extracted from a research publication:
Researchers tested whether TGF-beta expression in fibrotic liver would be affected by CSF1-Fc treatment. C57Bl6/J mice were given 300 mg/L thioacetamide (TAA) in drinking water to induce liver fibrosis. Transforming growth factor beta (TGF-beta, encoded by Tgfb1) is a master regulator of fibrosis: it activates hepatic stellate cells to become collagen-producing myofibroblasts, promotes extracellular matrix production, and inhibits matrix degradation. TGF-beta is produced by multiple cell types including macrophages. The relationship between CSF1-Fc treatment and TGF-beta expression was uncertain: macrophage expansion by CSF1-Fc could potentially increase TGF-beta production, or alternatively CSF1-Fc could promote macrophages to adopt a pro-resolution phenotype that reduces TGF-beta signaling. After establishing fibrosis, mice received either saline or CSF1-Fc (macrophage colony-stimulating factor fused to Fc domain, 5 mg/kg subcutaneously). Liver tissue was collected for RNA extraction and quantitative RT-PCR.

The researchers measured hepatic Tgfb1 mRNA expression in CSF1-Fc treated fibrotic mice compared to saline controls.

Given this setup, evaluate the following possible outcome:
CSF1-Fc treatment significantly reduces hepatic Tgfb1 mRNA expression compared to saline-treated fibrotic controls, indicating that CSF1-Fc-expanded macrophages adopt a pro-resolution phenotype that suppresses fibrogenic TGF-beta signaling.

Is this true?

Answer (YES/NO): NO